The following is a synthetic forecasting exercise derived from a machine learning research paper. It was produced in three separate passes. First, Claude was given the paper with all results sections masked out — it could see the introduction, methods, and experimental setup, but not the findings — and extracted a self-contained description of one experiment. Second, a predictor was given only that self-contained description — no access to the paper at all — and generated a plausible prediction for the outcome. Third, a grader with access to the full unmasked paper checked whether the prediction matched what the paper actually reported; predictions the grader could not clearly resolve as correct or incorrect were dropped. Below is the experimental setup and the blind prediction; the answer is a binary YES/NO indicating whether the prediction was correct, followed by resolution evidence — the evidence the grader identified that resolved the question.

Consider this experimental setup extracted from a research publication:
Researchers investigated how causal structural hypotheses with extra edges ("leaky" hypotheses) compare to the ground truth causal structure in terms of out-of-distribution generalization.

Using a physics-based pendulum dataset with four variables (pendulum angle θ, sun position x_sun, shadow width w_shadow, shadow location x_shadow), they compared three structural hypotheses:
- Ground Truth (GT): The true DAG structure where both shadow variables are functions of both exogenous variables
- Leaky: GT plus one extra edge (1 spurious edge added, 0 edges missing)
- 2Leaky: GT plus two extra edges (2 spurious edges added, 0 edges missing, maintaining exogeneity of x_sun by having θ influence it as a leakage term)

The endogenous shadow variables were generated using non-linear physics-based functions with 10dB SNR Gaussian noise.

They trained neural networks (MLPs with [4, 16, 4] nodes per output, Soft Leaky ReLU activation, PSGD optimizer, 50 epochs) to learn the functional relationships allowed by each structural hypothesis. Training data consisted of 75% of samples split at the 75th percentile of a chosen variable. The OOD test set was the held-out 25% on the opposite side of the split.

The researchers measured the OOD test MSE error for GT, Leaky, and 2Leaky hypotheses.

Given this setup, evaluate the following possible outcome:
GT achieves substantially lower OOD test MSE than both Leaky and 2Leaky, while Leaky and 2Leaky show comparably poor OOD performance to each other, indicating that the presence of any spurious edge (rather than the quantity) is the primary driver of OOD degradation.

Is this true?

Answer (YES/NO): NO